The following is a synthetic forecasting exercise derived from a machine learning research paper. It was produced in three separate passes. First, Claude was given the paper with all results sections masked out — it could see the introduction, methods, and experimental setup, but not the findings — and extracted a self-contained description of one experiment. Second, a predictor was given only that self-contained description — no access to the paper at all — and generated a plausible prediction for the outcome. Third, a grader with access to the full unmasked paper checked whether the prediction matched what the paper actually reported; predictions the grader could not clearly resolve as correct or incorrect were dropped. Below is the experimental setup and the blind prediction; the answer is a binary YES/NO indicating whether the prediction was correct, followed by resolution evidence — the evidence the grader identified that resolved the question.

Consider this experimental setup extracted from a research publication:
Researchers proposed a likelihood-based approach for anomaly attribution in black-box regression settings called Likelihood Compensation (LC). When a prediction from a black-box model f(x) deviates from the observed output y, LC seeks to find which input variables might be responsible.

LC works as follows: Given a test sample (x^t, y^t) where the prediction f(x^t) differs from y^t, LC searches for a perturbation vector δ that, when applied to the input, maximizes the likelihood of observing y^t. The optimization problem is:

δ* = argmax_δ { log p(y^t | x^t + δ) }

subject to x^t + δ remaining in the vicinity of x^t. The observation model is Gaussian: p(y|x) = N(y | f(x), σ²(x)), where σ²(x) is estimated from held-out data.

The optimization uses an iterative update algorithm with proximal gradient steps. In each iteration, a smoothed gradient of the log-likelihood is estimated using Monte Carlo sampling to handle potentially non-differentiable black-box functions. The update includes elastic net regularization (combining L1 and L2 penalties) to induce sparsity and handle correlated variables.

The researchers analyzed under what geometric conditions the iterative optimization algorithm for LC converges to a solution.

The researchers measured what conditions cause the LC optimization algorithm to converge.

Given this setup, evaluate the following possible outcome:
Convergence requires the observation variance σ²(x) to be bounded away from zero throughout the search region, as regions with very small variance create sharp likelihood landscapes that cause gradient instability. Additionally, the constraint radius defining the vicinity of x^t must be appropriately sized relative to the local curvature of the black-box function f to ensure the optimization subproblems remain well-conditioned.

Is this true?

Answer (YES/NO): NO